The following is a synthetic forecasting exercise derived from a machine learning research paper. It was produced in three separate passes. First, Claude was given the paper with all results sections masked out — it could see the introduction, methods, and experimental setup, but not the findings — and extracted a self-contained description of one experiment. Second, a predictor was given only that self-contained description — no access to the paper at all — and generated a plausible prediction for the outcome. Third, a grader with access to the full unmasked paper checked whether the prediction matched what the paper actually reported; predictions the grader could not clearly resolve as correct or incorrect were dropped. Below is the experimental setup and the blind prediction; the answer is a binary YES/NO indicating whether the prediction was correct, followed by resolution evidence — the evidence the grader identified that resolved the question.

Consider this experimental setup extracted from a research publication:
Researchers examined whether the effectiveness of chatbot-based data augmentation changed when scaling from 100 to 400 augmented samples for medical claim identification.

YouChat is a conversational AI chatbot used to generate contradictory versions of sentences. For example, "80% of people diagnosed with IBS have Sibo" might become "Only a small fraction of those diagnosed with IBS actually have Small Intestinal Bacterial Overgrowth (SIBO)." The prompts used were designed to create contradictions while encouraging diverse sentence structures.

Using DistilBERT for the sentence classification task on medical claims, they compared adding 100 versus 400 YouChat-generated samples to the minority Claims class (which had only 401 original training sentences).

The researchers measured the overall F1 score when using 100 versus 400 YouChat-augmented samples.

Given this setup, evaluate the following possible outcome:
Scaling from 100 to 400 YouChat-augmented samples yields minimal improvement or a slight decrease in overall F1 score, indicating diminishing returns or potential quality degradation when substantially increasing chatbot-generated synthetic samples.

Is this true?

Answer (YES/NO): YES